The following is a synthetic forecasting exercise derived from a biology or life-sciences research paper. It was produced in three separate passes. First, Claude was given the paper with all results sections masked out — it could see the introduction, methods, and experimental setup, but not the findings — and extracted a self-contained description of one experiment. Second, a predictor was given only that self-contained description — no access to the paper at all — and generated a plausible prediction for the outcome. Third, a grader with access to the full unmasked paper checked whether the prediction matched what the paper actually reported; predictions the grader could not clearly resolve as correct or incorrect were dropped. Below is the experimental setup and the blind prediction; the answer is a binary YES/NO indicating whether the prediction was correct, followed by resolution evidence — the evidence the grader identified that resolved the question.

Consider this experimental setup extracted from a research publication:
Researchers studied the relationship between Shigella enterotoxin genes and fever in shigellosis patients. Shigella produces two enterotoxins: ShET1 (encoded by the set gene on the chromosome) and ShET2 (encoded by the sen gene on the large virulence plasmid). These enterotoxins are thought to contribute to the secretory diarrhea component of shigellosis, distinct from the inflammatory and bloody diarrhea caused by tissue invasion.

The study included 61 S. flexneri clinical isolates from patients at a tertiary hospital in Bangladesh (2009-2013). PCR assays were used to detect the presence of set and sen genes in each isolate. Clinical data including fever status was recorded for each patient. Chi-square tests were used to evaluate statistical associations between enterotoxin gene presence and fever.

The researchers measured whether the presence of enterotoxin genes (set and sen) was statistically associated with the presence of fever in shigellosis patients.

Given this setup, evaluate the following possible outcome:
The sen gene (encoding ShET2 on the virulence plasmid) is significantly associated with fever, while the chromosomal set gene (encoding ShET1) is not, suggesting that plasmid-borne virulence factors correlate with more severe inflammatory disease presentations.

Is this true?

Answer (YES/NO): NO